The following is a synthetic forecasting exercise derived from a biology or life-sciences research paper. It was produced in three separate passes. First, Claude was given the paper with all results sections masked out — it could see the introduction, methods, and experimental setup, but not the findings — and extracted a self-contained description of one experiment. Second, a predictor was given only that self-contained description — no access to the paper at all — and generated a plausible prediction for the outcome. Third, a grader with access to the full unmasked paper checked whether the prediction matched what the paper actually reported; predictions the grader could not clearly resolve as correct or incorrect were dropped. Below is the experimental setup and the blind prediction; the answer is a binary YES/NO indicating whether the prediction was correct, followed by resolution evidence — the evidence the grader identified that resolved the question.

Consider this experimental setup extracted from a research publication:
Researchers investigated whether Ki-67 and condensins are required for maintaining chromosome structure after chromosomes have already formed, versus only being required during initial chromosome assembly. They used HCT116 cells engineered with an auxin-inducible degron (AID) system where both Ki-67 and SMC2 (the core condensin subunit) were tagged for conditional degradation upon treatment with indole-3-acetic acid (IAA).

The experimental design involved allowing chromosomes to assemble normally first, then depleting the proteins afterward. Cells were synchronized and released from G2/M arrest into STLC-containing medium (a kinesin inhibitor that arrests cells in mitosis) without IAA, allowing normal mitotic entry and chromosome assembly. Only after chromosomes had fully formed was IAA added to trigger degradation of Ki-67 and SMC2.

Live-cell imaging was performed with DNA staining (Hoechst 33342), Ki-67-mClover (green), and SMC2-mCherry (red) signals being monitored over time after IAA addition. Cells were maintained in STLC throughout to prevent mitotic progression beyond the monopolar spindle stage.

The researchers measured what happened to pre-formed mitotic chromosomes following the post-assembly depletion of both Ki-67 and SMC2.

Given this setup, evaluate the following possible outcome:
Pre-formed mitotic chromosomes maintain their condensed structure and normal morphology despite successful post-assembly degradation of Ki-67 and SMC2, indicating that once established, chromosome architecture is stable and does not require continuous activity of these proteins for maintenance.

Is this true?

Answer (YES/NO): NO